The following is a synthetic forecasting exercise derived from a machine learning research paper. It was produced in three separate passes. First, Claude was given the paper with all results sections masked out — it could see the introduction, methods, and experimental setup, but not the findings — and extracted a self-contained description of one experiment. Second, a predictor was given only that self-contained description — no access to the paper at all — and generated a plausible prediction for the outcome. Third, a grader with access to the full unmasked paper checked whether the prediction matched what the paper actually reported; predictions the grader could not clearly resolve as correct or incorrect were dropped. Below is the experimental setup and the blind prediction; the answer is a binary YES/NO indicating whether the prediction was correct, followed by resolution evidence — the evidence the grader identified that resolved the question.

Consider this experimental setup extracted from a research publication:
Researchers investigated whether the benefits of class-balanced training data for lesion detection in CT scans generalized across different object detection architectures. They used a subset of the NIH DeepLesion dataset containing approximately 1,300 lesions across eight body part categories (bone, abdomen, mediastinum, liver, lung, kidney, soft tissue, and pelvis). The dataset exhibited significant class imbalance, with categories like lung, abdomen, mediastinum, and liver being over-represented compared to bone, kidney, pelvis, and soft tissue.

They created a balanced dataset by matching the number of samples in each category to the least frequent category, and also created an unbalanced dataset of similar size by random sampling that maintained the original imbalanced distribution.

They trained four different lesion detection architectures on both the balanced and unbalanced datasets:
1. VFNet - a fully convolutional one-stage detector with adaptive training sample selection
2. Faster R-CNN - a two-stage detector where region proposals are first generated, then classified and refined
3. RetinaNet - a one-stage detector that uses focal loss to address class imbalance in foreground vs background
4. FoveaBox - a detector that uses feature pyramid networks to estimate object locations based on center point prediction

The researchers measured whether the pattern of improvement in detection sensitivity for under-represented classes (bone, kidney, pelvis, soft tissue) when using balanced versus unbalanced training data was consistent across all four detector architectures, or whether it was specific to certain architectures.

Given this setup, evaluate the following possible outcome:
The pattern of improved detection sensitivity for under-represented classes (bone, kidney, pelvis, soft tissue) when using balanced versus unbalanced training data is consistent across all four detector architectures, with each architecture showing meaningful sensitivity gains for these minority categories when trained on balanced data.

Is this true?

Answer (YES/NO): YES